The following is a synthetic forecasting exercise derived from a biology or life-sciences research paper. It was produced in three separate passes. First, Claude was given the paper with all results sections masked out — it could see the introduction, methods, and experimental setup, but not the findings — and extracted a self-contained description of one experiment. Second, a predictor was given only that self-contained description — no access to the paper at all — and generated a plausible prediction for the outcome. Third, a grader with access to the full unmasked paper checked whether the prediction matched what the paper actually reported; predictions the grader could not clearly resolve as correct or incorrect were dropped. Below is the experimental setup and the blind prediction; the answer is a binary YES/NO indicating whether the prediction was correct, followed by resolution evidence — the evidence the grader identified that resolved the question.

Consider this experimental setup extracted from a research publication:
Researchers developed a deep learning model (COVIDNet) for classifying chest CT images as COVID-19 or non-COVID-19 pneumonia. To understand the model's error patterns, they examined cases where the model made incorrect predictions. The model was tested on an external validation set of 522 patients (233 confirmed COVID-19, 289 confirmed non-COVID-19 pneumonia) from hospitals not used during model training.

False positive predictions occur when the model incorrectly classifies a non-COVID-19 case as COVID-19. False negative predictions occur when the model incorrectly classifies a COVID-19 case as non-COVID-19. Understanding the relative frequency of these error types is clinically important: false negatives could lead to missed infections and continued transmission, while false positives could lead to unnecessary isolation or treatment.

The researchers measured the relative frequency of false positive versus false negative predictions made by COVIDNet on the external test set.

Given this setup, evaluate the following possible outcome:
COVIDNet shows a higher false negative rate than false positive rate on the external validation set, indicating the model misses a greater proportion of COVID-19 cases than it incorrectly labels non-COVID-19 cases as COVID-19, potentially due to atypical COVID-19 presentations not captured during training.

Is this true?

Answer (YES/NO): YES